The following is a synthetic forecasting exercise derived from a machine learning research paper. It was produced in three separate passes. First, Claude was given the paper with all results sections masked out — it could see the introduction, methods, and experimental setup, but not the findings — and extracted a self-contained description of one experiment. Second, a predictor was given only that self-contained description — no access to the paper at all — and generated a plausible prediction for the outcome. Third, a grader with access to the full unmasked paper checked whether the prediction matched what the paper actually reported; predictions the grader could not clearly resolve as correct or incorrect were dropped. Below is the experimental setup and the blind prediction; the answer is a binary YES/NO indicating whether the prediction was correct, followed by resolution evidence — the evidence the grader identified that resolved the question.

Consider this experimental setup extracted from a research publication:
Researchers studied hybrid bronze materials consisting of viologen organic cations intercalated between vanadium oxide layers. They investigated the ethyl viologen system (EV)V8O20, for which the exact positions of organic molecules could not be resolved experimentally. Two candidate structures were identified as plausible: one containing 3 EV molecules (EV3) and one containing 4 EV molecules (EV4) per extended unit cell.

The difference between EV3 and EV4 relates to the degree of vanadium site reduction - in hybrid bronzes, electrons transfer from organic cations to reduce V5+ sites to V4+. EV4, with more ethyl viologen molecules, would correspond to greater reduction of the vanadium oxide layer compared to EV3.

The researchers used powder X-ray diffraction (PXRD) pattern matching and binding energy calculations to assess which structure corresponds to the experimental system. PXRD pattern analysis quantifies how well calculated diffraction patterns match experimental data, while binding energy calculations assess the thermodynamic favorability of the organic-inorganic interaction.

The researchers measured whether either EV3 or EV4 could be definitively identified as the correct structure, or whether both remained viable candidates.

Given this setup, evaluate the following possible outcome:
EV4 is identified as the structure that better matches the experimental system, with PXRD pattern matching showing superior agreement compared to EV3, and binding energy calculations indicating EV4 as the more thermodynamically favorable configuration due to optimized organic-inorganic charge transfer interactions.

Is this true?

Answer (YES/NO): NO